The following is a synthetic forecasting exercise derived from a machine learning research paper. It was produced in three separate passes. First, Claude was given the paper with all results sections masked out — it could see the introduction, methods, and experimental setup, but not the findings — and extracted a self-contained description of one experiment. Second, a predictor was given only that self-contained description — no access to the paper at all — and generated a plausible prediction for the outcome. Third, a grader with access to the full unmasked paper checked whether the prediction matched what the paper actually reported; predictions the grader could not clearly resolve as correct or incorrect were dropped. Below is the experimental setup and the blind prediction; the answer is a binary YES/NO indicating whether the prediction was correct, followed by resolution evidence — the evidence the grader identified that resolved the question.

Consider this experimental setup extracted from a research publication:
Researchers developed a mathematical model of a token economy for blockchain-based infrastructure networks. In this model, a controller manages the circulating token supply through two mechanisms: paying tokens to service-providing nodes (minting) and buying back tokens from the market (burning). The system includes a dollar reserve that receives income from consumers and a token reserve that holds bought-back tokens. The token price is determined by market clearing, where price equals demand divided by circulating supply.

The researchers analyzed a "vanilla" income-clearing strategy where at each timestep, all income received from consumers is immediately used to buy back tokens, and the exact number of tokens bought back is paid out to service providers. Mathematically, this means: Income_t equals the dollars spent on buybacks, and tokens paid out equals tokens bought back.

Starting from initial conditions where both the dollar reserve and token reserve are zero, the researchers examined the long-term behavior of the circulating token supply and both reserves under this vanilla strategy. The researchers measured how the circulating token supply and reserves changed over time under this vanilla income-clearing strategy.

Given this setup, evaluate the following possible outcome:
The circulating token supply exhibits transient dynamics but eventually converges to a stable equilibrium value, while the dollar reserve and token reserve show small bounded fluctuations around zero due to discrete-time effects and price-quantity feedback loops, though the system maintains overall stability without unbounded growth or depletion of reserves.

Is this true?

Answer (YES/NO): NO